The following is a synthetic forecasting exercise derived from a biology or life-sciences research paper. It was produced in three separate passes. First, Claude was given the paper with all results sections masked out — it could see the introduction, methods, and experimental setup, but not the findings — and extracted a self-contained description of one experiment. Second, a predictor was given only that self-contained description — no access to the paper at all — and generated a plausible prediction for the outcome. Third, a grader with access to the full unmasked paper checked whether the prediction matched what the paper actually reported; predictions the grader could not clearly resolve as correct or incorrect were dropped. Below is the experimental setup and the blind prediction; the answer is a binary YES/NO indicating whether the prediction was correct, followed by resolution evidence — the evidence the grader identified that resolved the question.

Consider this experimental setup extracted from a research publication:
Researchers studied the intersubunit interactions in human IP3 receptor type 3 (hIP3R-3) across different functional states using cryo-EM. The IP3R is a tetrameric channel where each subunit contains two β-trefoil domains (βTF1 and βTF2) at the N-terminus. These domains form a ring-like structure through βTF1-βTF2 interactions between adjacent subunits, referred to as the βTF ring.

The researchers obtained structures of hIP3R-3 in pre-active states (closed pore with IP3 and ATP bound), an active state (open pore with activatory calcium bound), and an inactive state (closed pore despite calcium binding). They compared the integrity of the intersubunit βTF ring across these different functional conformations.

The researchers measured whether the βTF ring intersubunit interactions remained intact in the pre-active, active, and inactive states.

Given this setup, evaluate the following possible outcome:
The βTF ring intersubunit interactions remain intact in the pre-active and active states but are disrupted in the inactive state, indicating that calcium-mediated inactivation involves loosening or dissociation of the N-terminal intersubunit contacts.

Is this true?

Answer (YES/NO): YES